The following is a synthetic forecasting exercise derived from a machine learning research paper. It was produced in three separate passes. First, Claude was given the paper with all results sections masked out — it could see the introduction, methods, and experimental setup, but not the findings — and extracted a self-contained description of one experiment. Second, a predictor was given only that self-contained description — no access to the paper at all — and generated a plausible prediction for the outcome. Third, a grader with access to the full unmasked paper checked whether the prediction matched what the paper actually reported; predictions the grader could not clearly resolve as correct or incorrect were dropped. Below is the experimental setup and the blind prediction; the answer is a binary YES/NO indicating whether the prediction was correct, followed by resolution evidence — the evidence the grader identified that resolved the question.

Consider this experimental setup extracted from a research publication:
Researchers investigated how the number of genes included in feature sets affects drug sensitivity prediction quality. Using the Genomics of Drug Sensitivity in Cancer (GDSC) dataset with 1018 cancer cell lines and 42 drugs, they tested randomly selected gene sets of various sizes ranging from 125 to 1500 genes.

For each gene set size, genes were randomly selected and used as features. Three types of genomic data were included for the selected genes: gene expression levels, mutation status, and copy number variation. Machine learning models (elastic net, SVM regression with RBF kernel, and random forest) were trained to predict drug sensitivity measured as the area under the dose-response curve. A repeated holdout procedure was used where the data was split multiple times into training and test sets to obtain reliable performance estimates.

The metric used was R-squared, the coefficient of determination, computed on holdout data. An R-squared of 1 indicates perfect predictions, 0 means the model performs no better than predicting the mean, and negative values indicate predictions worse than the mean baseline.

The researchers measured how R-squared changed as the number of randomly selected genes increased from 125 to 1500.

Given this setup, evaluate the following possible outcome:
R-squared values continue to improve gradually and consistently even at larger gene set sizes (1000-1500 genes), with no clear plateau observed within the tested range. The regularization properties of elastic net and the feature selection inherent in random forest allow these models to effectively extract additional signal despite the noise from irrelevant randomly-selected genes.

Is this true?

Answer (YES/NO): YES